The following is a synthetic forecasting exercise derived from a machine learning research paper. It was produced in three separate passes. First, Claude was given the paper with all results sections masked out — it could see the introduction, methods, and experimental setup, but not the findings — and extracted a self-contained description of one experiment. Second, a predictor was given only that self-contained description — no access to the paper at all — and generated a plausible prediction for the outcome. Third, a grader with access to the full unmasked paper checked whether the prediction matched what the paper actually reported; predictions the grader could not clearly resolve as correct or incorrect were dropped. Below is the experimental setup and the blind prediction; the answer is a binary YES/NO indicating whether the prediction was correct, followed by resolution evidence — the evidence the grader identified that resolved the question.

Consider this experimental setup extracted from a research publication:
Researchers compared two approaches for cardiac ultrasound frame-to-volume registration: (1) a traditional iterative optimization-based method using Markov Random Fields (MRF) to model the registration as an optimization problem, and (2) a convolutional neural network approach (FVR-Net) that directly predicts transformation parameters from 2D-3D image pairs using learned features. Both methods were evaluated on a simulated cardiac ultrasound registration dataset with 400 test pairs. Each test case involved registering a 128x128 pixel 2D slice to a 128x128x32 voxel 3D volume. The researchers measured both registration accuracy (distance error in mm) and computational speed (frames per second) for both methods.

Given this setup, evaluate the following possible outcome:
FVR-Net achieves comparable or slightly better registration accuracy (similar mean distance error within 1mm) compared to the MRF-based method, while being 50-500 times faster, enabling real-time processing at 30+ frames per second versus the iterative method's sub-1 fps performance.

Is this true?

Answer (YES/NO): NO